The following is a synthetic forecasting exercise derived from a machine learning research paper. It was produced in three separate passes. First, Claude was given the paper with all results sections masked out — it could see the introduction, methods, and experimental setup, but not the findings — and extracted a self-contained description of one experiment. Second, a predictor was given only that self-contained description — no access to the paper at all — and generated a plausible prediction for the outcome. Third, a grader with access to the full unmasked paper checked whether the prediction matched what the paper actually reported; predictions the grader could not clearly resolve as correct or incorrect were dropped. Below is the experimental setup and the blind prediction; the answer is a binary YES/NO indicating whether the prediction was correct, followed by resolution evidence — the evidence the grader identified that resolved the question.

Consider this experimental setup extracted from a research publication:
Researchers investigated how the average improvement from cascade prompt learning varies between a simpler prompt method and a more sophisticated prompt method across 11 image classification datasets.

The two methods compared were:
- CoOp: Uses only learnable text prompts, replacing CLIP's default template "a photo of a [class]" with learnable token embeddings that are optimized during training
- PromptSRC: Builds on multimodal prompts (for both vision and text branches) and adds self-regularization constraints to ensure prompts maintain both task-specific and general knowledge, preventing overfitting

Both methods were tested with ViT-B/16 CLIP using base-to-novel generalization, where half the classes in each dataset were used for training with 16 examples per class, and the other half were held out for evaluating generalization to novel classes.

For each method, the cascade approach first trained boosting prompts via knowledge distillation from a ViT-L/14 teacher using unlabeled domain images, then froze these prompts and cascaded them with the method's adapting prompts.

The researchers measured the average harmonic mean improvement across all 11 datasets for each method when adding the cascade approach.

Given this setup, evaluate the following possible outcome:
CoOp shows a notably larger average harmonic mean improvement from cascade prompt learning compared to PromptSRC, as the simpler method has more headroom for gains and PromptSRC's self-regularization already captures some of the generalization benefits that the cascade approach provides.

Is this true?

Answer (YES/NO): YES